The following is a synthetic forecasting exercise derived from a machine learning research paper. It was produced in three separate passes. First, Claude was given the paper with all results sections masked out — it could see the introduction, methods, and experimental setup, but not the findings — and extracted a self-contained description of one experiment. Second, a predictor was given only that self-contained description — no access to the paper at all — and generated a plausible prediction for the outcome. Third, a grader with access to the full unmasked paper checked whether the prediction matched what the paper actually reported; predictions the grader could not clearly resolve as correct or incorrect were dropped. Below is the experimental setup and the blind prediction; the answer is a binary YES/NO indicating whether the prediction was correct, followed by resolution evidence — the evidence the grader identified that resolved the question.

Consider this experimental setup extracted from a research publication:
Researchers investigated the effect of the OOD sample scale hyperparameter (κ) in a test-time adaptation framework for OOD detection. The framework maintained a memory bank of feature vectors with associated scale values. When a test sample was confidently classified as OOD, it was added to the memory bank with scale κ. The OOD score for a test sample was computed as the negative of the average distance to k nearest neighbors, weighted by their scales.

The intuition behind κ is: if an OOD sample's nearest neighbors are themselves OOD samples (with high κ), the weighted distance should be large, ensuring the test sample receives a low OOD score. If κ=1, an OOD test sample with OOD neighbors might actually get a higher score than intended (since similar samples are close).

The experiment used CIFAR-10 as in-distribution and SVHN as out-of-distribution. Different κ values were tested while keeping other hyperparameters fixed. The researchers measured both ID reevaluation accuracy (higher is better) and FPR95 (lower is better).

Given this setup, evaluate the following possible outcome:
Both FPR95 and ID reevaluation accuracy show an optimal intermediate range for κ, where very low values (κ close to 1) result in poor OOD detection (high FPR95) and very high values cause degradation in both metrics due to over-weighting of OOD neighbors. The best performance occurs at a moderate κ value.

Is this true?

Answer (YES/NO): NO